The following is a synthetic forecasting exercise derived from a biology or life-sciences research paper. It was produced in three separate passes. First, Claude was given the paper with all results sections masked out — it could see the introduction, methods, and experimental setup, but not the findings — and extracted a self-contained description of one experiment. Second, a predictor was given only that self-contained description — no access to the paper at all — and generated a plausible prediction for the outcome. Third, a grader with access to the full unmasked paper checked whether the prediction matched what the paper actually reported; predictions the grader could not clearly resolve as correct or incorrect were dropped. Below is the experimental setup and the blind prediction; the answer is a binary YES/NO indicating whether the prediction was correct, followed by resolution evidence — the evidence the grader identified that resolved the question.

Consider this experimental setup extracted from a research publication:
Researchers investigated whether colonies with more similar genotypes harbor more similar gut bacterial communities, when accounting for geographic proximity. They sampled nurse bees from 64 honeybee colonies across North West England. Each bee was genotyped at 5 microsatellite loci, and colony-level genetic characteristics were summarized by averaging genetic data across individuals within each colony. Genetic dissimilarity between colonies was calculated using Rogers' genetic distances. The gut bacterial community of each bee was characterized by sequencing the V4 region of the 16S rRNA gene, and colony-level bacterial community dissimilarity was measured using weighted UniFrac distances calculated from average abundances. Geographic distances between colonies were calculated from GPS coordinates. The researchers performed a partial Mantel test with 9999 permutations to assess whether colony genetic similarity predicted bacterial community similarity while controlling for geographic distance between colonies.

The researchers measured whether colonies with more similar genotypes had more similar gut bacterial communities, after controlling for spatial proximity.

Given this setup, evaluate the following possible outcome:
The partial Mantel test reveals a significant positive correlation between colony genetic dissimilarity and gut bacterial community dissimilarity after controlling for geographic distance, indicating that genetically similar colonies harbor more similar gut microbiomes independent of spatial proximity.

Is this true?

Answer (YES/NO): NO